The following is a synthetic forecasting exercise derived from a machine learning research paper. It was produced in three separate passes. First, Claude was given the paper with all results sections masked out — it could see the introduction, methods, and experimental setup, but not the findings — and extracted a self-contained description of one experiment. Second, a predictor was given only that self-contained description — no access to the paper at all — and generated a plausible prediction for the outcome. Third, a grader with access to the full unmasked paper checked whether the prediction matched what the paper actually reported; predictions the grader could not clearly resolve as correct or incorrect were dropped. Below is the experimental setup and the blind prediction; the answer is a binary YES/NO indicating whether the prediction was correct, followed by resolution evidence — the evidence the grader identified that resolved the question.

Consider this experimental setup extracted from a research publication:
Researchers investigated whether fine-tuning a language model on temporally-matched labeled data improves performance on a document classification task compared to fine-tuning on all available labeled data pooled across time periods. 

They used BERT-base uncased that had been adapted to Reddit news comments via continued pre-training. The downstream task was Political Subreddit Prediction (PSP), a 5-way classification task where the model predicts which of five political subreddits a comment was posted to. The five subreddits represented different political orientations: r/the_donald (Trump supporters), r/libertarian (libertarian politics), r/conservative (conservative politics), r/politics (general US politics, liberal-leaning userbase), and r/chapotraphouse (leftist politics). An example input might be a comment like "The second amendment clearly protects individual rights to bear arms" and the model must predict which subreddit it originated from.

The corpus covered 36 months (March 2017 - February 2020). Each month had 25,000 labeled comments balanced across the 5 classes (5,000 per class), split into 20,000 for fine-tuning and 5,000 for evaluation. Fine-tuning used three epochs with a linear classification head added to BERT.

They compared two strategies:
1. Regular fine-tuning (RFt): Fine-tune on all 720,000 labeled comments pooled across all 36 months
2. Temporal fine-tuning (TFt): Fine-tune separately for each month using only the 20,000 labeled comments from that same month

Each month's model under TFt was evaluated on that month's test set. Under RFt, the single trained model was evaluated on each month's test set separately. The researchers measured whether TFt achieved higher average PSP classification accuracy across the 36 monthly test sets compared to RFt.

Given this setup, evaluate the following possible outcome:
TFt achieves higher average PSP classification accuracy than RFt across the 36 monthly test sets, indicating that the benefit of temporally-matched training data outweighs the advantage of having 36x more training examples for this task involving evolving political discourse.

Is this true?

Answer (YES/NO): YES